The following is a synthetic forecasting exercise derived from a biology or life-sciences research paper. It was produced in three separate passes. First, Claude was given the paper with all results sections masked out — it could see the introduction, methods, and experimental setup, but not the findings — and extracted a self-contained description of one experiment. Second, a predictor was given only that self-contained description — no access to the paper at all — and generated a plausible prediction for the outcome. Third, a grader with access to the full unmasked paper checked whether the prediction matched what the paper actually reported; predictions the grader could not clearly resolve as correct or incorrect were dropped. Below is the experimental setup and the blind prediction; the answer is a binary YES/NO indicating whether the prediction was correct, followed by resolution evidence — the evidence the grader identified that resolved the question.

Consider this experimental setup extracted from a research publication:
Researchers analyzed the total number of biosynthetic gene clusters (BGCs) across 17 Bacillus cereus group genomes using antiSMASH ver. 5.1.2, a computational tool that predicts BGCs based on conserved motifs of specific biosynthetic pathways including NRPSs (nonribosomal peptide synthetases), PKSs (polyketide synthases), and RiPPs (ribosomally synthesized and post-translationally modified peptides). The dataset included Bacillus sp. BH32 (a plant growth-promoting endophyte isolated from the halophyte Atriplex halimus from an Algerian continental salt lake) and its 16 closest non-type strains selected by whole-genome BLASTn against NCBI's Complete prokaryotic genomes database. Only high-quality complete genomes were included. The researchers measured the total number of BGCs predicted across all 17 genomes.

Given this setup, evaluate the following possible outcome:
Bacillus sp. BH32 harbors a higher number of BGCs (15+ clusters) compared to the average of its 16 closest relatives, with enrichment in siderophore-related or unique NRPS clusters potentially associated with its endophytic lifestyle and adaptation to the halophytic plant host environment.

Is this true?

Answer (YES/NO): NO